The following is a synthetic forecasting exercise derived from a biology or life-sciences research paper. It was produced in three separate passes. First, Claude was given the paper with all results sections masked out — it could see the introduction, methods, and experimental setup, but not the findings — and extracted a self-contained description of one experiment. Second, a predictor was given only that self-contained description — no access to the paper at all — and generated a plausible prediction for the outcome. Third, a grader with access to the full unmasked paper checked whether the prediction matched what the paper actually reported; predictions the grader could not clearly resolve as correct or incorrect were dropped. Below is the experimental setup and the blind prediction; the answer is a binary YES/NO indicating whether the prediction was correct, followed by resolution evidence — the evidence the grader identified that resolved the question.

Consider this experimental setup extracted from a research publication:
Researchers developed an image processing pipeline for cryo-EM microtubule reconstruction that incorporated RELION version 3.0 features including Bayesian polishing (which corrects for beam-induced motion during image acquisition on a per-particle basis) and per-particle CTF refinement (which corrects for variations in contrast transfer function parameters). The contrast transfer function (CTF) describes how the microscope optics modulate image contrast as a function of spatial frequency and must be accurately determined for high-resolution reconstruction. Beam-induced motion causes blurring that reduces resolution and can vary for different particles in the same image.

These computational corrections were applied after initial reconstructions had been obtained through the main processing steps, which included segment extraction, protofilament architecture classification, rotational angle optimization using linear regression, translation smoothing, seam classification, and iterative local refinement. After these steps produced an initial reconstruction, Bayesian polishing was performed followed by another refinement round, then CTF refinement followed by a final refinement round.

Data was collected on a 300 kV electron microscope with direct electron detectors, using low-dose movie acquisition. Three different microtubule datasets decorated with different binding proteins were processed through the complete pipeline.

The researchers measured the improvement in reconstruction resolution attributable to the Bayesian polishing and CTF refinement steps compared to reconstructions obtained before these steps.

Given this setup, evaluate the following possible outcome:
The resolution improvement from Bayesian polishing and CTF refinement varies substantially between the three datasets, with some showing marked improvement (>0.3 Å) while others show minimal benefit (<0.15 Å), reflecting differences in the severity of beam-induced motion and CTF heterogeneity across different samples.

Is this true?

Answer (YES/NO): NO